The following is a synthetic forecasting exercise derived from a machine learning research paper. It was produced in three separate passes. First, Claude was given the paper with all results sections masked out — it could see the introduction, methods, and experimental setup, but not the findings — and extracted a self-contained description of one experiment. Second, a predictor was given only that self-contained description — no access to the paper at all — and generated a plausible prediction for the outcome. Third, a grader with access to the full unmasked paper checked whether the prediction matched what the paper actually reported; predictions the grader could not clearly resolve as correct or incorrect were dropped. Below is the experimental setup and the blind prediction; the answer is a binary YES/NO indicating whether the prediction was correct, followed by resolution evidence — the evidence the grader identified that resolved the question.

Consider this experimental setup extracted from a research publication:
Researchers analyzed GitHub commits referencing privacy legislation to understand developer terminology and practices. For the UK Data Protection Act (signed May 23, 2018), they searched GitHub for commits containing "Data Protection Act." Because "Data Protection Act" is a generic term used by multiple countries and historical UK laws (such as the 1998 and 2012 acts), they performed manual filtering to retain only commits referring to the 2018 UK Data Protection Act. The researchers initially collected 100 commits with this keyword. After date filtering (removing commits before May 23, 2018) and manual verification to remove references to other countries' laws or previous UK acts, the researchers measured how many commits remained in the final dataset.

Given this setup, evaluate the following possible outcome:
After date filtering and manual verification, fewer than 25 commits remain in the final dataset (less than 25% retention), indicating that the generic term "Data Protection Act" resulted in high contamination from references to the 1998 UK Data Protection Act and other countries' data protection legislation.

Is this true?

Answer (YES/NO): NO